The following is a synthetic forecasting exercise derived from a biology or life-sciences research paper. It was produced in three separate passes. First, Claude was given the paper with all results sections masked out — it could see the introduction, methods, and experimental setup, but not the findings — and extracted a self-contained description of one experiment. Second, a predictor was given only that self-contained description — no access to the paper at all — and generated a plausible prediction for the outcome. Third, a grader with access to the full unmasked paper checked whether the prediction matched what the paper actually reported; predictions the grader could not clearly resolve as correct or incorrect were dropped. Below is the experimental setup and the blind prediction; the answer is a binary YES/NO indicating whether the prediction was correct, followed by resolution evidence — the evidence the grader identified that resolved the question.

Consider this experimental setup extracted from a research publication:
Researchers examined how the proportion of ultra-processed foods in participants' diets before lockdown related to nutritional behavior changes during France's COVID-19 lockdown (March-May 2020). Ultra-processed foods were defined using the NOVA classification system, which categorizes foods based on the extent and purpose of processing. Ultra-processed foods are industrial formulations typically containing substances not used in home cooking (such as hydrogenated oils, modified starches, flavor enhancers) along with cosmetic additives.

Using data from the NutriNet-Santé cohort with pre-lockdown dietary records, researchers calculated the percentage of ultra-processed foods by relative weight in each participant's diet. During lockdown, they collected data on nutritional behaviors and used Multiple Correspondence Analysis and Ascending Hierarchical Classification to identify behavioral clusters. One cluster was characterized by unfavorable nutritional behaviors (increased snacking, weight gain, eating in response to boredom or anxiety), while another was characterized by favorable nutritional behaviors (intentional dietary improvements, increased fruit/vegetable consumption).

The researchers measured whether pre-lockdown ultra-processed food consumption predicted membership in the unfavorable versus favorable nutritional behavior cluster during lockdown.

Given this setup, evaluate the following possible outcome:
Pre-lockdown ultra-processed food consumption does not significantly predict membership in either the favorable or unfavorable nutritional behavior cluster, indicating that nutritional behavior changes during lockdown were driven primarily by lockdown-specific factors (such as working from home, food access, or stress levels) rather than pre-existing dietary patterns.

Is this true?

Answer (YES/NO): NO